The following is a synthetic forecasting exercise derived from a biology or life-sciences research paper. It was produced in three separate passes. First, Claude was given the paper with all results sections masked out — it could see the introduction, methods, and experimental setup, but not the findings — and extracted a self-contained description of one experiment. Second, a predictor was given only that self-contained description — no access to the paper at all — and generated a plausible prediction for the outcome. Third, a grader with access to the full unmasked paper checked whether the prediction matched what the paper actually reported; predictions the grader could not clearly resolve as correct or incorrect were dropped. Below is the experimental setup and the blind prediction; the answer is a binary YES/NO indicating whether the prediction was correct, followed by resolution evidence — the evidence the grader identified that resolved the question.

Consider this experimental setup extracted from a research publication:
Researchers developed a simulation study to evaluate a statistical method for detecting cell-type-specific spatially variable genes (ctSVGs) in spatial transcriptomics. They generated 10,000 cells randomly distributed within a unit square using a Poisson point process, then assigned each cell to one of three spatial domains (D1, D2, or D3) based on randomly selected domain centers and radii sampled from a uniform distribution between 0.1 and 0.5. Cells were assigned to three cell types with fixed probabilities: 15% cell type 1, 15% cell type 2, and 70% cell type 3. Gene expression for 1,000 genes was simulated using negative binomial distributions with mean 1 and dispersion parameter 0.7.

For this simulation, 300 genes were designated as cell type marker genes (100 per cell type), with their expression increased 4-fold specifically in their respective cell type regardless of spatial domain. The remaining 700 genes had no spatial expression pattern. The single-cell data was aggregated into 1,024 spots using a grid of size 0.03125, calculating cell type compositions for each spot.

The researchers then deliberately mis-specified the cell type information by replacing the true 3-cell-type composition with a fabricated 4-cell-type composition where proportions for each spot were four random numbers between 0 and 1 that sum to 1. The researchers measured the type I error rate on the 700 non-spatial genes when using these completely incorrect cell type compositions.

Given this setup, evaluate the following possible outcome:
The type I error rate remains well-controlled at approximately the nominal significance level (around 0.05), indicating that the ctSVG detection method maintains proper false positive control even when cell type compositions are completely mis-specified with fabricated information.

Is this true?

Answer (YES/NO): YES